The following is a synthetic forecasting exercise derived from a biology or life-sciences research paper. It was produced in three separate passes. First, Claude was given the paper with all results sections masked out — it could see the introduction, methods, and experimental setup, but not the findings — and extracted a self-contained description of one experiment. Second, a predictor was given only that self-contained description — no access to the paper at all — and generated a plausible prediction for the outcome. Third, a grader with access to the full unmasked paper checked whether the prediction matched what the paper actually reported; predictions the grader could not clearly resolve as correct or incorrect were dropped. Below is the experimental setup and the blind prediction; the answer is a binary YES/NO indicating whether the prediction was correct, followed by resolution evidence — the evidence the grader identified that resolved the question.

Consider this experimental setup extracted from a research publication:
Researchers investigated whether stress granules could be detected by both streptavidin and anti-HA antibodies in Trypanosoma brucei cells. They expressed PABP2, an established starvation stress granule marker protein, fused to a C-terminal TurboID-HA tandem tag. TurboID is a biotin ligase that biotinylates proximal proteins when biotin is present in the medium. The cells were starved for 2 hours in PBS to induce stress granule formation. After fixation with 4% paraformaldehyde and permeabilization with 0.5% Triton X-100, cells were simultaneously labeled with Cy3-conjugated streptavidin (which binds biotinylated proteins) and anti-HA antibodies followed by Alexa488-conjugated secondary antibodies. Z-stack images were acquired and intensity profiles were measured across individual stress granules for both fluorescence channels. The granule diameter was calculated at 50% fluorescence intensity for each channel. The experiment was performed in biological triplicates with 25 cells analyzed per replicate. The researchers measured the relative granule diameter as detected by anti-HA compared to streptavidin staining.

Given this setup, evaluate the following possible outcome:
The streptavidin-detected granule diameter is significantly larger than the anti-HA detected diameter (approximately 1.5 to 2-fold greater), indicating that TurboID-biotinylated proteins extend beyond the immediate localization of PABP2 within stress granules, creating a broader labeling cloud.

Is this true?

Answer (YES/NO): NO